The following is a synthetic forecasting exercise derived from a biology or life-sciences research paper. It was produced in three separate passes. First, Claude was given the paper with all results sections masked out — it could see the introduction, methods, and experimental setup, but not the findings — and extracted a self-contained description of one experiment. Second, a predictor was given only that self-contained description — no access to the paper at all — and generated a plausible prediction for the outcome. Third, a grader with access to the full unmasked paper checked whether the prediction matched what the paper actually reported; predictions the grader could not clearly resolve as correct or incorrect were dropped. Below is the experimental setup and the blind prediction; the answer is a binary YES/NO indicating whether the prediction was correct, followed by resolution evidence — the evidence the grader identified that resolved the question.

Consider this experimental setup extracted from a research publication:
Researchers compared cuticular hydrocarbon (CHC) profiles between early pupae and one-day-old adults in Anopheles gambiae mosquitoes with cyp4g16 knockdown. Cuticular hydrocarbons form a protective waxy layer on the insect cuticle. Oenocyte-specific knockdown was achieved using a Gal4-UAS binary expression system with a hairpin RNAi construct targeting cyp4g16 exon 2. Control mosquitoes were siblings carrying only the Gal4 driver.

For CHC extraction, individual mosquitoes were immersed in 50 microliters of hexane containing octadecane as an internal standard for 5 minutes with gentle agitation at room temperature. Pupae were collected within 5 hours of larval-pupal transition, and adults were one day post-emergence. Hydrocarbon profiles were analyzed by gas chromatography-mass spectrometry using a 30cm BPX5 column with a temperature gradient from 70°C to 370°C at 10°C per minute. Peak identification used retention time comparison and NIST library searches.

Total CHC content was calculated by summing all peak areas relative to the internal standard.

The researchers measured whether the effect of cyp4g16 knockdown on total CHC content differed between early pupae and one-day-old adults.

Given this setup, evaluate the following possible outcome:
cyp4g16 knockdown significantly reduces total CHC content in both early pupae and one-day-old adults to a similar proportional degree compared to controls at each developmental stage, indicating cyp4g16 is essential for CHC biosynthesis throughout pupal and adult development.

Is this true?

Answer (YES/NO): NO